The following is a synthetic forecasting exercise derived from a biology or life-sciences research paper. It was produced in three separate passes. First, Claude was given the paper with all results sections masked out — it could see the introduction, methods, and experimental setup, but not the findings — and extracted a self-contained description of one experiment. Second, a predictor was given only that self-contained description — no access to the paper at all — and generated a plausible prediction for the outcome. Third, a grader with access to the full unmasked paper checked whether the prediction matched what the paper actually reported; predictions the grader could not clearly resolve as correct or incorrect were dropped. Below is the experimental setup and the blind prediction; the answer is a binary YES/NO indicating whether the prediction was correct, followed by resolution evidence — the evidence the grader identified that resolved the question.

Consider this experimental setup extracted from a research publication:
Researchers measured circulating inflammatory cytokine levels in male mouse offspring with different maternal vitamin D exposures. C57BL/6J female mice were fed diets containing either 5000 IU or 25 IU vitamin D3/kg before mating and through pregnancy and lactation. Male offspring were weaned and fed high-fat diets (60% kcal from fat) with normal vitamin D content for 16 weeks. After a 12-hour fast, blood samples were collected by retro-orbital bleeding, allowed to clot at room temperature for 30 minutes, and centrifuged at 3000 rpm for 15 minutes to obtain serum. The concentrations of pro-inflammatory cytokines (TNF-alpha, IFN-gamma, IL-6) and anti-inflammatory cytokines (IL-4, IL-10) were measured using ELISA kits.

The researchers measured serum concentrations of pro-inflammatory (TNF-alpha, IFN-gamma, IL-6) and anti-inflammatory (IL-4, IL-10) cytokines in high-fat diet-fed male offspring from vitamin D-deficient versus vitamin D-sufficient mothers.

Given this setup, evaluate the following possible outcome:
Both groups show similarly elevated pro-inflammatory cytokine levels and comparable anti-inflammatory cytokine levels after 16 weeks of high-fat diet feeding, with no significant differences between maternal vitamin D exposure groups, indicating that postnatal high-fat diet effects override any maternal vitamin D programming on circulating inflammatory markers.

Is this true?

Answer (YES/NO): NO